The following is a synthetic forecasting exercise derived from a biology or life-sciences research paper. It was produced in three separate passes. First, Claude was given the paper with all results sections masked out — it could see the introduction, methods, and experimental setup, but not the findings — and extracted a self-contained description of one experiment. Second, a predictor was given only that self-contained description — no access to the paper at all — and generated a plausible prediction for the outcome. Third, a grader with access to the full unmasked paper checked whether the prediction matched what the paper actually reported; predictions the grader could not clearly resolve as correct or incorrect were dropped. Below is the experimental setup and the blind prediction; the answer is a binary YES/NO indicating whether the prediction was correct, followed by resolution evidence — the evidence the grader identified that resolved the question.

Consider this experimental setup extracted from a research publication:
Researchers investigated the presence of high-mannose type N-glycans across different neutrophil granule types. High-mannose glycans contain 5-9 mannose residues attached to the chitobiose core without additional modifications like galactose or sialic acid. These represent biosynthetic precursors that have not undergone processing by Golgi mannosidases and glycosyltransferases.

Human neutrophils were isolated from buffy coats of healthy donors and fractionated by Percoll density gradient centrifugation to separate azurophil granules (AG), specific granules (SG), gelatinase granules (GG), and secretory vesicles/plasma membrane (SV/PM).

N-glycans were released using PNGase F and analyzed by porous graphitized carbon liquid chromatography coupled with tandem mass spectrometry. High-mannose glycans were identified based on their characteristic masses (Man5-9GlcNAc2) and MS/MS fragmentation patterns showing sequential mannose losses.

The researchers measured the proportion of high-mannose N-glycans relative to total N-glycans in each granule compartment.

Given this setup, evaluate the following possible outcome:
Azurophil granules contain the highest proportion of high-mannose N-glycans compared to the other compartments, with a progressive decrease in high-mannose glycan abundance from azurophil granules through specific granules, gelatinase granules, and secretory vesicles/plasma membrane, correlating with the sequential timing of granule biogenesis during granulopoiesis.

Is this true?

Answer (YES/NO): NO